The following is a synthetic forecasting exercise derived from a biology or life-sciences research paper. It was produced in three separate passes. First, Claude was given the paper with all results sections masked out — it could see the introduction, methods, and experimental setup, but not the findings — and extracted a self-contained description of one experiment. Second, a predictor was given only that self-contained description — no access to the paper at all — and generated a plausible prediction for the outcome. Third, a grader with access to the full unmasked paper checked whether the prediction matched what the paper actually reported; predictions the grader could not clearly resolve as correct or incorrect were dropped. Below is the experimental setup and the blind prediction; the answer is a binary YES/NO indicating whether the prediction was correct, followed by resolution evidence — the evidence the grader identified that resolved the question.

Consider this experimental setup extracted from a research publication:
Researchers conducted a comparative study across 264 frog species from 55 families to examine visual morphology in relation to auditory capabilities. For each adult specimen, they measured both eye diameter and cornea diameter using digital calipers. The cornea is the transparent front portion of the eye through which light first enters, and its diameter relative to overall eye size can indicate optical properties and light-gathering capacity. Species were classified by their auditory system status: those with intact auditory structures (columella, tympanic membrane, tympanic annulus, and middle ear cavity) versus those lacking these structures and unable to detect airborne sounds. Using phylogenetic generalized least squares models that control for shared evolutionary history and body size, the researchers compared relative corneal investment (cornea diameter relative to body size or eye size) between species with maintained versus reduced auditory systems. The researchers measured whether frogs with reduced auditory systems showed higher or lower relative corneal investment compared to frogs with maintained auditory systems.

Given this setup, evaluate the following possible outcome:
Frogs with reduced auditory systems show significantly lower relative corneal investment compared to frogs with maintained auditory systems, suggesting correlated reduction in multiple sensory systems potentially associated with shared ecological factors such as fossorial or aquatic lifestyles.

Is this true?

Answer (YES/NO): NO